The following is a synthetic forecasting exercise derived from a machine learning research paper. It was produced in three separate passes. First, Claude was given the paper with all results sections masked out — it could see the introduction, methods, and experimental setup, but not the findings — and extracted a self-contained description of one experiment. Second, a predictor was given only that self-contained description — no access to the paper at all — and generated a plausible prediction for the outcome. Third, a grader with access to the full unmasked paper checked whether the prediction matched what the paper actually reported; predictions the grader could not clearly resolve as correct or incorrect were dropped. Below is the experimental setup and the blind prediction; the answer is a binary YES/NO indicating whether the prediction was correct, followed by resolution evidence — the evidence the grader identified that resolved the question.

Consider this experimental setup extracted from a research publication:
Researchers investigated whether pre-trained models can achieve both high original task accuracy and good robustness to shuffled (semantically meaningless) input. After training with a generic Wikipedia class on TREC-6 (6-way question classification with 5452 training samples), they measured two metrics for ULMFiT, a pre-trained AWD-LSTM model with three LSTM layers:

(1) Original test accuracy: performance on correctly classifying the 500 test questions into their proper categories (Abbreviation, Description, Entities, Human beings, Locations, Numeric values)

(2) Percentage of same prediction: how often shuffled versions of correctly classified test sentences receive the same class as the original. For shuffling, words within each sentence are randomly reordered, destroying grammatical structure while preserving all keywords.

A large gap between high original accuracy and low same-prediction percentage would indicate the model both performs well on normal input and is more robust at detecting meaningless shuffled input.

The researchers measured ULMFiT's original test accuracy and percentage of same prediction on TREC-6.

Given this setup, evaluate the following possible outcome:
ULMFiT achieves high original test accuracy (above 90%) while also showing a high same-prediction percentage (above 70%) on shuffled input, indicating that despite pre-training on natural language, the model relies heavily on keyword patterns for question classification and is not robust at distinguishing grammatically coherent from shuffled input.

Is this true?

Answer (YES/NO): NO